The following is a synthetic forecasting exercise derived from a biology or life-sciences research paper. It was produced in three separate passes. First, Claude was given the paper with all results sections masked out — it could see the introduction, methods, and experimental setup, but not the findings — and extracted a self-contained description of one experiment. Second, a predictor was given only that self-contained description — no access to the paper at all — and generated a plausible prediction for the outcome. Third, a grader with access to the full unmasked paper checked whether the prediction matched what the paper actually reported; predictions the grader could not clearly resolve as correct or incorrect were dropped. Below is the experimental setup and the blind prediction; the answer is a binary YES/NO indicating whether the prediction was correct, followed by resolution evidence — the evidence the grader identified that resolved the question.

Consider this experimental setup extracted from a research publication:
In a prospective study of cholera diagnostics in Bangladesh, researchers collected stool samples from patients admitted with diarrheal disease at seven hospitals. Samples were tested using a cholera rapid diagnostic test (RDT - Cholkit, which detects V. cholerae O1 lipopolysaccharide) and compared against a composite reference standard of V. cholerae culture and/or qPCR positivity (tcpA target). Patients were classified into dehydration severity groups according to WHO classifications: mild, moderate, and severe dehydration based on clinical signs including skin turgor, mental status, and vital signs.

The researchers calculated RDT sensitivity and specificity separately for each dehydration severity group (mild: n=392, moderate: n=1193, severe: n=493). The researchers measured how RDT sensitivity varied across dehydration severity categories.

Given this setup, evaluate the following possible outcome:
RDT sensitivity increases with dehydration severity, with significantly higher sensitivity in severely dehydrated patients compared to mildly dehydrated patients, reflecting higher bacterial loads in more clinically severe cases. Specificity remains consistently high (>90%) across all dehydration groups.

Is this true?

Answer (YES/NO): NO